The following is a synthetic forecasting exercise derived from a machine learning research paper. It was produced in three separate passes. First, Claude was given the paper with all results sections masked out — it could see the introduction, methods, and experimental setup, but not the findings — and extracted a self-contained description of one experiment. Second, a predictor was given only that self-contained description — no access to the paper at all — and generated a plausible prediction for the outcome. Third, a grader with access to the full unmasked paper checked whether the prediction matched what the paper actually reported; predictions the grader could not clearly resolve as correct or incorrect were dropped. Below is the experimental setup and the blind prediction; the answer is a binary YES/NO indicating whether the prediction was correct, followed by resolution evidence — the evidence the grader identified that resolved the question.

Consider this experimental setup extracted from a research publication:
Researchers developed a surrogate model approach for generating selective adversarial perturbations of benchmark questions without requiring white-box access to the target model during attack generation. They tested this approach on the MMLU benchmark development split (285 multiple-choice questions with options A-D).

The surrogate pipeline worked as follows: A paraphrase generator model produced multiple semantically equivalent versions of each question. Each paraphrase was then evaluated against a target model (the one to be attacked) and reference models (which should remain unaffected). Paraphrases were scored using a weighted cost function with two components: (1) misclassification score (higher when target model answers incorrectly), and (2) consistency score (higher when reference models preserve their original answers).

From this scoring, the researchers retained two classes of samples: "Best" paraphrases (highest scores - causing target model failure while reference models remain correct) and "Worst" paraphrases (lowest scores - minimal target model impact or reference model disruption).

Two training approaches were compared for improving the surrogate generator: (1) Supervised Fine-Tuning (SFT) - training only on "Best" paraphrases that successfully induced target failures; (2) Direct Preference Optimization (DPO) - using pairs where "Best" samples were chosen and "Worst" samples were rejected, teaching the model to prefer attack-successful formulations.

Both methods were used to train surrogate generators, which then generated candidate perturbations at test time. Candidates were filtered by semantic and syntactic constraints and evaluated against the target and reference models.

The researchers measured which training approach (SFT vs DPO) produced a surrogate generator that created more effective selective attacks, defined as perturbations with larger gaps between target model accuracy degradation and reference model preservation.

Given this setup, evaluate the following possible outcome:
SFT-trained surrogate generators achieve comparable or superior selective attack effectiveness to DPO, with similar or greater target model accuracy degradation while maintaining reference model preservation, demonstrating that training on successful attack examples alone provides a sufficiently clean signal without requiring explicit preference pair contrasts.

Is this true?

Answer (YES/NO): NO